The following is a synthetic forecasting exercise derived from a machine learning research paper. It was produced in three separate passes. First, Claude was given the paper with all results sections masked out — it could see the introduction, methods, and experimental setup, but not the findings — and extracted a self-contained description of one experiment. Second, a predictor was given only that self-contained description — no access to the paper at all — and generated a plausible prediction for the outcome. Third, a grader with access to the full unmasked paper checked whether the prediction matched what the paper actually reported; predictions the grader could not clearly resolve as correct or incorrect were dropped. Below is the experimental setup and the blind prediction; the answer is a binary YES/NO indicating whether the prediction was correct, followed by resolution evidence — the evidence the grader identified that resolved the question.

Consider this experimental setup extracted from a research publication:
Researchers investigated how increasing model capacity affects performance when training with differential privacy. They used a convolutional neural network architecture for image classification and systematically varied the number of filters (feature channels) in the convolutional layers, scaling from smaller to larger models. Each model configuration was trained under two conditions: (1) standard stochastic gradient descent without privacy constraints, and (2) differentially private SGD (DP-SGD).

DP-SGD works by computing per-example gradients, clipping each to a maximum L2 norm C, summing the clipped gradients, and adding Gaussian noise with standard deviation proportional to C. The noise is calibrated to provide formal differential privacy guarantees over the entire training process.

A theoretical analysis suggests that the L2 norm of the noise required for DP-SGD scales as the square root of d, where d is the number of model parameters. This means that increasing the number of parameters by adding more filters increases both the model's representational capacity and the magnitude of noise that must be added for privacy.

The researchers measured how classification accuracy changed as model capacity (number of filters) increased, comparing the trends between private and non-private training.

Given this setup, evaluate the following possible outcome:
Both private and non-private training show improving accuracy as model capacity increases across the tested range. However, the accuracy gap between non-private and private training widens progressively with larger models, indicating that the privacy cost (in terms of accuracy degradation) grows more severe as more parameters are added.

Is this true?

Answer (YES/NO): NO